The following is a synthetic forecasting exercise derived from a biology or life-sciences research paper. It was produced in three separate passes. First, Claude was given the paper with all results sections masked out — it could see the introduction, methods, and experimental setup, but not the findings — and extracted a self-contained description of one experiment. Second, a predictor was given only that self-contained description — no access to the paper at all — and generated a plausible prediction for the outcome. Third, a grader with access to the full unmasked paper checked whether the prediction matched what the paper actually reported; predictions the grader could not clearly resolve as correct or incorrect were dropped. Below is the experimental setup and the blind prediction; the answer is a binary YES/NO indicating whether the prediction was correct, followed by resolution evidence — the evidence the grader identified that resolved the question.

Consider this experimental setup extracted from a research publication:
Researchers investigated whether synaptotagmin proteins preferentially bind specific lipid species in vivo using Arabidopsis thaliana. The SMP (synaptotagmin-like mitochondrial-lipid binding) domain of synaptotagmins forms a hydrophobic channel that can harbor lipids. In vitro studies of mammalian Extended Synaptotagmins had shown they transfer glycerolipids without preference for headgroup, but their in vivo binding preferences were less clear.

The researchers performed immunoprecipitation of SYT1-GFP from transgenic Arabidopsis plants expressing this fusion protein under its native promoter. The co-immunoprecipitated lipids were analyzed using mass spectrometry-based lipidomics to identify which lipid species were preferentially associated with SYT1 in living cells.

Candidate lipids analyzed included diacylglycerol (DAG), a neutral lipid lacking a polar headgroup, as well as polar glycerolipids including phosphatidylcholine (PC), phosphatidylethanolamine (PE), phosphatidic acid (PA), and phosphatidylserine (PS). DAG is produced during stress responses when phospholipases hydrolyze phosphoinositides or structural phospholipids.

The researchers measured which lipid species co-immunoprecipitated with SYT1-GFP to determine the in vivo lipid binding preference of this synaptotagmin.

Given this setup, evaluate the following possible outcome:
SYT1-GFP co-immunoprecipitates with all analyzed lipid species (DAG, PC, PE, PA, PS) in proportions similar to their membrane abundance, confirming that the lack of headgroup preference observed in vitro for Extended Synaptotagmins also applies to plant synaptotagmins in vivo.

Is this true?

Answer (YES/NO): NO